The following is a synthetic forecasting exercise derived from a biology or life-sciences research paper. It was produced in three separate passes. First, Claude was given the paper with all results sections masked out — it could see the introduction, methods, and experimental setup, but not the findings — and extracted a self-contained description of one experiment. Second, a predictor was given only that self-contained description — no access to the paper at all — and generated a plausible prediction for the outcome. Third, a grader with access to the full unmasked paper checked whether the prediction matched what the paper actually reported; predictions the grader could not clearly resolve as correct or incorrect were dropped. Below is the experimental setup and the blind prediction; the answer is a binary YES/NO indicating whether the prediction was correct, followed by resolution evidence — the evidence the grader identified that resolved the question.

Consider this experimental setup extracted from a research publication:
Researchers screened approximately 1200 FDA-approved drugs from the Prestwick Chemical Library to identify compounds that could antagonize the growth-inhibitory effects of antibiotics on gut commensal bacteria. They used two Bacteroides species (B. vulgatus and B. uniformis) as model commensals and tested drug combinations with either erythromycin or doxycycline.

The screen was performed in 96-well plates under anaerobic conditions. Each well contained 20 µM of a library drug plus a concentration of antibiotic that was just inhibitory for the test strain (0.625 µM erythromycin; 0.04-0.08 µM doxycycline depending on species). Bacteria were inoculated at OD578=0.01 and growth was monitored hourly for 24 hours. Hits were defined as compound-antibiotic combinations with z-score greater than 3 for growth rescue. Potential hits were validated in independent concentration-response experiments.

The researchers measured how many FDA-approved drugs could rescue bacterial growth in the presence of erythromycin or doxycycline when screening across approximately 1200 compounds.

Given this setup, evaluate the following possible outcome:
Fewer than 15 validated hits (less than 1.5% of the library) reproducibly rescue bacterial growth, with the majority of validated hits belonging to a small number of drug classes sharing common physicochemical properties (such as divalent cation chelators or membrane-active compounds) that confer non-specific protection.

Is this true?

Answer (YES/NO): NO